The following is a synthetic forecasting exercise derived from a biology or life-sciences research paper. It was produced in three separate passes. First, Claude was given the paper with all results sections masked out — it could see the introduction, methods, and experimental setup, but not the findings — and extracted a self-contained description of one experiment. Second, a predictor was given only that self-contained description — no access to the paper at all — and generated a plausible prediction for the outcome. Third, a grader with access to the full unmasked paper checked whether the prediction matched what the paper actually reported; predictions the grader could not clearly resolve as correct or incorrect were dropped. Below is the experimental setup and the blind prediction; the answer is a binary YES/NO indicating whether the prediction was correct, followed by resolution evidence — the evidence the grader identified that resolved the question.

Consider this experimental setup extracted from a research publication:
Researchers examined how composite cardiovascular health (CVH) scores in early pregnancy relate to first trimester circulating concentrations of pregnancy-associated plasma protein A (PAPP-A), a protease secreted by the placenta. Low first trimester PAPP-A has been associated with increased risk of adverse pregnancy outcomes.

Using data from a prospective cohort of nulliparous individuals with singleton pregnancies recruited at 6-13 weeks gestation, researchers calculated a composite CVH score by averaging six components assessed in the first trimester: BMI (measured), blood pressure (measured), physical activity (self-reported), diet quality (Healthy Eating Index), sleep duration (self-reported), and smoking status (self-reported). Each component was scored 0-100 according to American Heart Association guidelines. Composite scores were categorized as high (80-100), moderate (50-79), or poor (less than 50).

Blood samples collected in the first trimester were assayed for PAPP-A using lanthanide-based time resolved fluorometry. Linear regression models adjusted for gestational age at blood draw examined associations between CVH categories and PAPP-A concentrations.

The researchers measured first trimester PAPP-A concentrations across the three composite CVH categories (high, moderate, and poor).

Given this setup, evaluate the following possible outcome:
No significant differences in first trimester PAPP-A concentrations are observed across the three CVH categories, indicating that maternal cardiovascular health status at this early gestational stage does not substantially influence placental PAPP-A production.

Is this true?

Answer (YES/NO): NO